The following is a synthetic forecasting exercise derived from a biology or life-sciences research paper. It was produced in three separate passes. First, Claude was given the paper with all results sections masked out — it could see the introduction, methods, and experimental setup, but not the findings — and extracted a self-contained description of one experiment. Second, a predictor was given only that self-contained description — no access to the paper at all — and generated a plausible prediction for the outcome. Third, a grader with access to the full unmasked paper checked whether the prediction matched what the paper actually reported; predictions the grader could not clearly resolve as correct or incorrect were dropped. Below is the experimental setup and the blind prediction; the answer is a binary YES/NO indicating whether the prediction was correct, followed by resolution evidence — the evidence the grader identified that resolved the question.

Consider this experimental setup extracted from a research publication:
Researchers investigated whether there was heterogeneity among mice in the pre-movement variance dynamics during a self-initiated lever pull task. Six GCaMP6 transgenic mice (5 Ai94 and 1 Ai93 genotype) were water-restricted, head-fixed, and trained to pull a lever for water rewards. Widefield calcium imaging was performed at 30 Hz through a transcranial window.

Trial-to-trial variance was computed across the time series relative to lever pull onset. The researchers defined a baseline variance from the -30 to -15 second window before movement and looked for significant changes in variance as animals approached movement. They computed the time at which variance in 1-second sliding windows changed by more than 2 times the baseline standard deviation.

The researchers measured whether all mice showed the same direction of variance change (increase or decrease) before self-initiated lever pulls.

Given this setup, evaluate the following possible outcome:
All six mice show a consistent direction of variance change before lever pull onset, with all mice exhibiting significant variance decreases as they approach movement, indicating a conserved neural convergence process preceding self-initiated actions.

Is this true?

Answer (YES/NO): NO